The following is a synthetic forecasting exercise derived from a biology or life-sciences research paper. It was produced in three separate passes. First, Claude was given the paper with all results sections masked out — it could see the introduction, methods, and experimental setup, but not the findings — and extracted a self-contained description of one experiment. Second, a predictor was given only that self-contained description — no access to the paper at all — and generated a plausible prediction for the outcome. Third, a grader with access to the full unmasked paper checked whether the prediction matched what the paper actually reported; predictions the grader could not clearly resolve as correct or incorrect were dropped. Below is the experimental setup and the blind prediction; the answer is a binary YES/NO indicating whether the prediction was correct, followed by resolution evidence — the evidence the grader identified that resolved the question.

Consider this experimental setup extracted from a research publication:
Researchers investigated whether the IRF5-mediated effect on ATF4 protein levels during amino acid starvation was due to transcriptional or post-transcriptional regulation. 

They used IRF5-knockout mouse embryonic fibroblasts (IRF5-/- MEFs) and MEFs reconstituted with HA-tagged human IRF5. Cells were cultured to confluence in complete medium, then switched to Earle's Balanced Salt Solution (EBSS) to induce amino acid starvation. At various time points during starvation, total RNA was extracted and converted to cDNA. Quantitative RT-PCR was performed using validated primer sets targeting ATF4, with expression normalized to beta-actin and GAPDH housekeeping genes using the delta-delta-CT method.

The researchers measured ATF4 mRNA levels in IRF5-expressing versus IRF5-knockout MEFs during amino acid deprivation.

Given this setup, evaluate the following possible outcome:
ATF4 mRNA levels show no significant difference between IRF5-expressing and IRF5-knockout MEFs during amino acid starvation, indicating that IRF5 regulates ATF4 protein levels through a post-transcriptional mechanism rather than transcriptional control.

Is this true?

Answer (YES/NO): YES